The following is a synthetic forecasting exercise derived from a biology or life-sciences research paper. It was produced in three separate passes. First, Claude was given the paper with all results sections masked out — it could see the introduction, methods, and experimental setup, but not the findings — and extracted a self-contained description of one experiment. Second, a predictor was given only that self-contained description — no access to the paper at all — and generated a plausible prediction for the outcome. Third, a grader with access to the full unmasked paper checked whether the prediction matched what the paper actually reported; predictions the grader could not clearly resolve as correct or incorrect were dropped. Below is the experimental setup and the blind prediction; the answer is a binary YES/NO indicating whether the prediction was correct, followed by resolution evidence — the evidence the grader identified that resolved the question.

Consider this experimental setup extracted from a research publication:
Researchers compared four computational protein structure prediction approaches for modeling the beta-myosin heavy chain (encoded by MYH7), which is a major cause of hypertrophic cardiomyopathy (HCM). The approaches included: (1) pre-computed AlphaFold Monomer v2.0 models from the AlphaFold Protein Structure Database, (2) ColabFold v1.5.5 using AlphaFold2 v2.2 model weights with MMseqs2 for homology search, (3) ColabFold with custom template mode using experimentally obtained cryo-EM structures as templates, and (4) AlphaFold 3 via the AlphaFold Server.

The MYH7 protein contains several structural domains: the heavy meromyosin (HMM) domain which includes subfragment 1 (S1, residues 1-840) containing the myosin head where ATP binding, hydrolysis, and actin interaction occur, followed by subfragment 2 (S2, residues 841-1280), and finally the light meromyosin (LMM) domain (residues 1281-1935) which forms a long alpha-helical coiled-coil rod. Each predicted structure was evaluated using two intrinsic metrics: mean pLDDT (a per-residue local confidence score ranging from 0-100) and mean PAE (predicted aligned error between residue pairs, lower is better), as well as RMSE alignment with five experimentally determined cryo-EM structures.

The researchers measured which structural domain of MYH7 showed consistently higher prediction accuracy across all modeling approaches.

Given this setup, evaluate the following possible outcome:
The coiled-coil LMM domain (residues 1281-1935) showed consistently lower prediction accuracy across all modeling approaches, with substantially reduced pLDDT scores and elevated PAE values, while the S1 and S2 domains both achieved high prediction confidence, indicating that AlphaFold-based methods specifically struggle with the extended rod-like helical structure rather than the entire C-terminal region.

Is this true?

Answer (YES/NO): NO